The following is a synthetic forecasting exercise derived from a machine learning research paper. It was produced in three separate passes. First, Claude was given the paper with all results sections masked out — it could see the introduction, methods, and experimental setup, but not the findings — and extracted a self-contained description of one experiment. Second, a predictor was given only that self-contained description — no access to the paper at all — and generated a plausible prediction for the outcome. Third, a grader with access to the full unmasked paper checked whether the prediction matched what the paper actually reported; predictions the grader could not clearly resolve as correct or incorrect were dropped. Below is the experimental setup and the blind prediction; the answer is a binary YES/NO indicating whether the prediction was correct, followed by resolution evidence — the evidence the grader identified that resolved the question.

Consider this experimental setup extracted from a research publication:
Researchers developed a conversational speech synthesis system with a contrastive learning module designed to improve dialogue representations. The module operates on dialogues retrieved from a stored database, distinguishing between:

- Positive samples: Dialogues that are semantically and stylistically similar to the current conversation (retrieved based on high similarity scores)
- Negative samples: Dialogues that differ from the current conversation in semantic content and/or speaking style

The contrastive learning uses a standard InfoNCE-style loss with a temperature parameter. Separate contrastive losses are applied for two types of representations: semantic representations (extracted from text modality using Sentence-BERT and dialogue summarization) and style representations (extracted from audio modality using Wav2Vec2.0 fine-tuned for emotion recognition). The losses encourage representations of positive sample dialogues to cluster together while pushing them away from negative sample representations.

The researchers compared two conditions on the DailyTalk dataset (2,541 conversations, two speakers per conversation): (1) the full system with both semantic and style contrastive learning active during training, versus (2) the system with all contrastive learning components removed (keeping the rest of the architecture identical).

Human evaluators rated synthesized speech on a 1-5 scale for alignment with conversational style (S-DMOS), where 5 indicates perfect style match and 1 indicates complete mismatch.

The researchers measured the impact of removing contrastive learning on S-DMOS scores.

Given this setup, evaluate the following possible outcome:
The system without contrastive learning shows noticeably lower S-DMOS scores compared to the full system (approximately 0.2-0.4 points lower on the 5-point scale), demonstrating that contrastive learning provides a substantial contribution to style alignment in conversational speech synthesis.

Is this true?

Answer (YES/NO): NO